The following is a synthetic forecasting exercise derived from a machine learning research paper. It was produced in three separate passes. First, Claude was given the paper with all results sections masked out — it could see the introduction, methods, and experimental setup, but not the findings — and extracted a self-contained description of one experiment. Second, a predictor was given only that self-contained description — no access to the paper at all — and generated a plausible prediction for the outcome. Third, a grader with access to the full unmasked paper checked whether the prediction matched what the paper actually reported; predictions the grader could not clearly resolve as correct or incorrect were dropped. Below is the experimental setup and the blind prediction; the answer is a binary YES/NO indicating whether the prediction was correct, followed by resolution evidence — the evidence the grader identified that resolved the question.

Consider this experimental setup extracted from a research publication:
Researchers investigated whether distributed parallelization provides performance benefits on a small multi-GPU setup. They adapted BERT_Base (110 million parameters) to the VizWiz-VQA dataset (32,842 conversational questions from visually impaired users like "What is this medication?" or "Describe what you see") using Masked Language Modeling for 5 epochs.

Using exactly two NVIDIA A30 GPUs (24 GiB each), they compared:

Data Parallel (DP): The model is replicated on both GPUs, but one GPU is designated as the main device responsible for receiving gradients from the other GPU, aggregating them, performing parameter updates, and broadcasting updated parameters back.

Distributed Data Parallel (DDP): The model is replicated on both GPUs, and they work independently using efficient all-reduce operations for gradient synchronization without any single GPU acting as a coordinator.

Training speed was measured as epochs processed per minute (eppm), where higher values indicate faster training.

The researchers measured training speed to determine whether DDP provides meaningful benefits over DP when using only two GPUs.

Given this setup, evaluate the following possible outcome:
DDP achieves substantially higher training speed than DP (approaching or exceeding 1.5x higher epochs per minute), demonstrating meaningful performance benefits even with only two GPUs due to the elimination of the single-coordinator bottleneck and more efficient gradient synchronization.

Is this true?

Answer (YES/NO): YES